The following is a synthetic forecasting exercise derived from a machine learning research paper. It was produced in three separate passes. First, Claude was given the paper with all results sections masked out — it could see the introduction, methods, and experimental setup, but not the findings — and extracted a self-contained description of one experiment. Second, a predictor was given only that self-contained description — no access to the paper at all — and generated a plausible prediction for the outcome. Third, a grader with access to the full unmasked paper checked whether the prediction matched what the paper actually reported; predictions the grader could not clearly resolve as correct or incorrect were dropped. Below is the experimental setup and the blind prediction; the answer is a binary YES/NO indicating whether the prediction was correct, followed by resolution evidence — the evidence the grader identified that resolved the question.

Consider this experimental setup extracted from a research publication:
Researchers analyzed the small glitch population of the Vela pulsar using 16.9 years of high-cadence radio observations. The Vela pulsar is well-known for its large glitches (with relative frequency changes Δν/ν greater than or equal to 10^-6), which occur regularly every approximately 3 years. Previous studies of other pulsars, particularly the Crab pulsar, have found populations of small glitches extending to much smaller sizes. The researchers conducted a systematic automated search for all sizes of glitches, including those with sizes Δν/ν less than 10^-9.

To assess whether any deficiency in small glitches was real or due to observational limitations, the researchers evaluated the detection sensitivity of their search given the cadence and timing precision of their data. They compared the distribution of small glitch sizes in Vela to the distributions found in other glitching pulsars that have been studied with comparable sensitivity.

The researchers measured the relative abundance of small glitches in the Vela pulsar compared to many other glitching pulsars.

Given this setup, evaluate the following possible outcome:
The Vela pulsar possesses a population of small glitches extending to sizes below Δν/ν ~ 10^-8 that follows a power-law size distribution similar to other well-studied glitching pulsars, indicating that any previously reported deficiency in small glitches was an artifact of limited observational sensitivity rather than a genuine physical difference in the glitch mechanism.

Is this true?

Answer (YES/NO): NO